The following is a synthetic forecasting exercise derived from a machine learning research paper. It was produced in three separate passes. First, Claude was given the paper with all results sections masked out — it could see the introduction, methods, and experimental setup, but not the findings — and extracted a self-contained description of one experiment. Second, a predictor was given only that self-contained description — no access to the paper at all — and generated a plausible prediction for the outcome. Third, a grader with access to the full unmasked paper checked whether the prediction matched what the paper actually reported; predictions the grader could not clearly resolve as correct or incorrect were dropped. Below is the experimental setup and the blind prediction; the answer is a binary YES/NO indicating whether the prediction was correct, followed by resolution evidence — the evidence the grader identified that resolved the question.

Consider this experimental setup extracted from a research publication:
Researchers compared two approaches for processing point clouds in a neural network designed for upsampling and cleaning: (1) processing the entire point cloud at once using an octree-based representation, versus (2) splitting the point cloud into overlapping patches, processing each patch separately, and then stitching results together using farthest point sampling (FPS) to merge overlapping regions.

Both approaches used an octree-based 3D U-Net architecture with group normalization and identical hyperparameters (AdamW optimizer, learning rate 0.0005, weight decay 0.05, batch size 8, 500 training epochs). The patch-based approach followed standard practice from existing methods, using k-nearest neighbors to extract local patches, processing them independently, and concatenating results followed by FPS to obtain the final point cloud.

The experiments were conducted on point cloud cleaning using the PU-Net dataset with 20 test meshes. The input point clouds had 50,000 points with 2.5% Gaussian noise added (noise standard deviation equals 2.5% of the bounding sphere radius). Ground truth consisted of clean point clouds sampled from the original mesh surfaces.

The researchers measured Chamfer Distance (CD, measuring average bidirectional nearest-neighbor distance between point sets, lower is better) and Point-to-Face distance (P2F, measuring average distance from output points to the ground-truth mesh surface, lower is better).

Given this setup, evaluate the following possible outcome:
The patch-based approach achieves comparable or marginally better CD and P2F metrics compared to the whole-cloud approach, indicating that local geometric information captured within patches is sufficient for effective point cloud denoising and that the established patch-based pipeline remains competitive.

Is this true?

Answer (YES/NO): NO